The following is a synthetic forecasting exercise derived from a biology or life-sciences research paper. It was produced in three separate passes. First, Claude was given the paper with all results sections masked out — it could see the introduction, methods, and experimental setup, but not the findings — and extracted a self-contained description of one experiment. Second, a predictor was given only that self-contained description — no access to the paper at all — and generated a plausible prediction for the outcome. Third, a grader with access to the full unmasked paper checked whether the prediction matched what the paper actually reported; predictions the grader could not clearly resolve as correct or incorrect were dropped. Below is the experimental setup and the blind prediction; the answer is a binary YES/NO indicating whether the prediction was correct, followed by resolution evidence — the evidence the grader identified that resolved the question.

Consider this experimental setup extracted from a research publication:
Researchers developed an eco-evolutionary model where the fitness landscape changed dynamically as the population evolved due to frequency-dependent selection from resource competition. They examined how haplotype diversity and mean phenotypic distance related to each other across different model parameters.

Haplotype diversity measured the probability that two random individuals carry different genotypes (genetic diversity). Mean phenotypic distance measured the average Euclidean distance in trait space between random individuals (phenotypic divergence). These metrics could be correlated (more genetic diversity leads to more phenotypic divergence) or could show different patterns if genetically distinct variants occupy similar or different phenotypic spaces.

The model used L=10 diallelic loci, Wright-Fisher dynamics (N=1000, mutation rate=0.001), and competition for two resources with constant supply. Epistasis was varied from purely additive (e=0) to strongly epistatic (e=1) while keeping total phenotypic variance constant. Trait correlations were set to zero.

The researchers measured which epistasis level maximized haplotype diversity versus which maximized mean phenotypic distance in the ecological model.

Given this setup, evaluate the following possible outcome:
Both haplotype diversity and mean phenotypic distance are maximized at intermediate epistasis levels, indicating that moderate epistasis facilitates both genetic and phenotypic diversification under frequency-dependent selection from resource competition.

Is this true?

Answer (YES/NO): NO